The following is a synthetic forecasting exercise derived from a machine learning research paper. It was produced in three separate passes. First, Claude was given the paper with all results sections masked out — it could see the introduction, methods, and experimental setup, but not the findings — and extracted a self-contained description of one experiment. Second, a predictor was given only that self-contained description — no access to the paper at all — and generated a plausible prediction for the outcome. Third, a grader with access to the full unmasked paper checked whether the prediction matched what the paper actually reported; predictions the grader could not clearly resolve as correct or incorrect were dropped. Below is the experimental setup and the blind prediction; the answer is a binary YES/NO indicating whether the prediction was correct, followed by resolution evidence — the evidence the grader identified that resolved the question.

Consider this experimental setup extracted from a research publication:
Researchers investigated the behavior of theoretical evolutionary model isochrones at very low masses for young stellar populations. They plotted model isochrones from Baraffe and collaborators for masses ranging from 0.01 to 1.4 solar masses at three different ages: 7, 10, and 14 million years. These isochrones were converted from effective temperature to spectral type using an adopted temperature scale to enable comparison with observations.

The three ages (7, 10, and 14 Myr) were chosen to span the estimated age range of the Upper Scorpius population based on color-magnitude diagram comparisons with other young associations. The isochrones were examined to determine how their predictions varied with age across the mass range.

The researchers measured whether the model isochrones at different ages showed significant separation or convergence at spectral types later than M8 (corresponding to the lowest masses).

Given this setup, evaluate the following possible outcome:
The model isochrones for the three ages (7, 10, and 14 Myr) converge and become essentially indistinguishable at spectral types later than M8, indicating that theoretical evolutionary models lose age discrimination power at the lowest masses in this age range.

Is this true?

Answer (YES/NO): YES